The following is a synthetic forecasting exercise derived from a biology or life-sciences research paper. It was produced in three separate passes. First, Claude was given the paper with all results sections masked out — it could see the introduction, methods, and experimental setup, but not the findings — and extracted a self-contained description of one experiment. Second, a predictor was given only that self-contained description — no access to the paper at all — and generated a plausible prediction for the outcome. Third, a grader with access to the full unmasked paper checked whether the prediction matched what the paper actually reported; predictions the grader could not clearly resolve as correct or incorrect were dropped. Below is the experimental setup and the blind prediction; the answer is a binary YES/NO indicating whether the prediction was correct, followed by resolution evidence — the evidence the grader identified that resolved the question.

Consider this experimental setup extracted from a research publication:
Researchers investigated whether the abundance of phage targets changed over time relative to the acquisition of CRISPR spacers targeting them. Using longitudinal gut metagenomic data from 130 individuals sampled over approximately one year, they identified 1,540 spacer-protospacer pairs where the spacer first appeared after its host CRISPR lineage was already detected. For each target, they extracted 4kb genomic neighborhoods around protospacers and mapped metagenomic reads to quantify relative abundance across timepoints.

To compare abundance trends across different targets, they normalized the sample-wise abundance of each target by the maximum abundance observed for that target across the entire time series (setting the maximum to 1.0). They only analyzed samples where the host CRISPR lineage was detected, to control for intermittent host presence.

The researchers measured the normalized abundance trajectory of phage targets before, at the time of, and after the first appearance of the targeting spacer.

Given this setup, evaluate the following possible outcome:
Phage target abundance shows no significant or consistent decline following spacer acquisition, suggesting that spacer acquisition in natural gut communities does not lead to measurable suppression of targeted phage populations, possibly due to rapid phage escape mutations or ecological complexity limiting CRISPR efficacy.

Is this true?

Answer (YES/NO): NO